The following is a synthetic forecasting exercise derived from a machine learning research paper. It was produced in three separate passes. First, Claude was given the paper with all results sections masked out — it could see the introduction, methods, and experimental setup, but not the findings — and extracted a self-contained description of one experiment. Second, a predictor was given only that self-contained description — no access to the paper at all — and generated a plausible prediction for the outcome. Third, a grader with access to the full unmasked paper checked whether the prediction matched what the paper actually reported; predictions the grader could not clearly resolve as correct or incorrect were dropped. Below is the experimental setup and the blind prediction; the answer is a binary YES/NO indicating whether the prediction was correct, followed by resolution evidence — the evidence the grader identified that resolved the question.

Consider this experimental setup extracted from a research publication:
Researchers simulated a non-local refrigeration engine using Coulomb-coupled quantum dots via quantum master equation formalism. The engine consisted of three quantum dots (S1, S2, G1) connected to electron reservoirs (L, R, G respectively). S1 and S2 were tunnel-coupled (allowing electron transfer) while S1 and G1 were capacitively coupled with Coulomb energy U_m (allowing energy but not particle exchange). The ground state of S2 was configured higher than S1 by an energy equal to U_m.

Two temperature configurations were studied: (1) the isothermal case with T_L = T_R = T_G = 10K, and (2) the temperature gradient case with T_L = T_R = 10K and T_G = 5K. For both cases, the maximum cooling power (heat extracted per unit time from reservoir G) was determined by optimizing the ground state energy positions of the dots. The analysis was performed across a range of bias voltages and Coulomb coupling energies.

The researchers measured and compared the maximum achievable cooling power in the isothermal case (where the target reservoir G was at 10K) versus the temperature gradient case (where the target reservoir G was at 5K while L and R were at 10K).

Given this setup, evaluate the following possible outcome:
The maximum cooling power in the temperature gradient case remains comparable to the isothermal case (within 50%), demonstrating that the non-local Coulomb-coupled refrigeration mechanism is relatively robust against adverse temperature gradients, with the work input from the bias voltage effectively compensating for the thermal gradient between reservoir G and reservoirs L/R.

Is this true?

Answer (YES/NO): NO